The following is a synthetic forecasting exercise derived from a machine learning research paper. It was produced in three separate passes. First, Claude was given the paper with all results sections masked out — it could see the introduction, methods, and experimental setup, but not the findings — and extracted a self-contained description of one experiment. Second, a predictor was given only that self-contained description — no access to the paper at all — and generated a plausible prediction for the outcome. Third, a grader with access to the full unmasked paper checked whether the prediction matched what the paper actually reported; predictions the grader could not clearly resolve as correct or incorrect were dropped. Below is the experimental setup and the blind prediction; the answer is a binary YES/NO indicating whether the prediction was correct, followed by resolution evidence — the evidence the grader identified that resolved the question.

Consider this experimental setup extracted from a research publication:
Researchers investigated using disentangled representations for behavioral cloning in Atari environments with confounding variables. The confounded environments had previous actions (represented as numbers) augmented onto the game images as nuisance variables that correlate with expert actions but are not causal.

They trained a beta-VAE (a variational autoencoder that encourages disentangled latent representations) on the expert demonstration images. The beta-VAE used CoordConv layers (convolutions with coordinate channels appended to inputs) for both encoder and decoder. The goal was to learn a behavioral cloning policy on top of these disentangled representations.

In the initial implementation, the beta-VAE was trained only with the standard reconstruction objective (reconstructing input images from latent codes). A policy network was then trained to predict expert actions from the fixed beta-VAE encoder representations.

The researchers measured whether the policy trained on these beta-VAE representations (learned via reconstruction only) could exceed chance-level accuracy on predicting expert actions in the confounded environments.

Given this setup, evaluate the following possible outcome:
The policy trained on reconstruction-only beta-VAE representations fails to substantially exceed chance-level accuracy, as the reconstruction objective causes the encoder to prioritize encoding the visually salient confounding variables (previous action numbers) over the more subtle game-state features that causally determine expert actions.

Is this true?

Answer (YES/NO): YES